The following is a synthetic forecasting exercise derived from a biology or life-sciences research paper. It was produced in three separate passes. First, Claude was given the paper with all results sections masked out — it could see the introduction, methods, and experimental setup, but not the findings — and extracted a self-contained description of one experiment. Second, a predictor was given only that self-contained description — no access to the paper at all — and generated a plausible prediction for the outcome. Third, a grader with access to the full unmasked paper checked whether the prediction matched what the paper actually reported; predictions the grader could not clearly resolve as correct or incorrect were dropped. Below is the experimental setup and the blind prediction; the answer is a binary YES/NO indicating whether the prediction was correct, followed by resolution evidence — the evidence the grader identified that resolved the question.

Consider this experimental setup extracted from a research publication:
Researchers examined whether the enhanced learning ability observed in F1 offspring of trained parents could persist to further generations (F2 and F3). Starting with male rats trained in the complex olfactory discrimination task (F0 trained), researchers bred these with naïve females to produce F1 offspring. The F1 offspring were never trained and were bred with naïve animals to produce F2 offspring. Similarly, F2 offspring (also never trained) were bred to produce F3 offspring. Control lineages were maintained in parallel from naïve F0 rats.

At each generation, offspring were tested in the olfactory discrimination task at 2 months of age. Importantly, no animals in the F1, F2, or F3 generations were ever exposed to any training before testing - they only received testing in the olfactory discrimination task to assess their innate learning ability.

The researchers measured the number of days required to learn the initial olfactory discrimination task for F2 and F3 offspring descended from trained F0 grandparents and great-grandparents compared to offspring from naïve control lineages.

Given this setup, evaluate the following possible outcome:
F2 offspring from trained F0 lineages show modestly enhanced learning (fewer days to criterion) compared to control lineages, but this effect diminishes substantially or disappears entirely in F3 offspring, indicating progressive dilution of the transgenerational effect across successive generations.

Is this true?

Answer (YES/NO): NO